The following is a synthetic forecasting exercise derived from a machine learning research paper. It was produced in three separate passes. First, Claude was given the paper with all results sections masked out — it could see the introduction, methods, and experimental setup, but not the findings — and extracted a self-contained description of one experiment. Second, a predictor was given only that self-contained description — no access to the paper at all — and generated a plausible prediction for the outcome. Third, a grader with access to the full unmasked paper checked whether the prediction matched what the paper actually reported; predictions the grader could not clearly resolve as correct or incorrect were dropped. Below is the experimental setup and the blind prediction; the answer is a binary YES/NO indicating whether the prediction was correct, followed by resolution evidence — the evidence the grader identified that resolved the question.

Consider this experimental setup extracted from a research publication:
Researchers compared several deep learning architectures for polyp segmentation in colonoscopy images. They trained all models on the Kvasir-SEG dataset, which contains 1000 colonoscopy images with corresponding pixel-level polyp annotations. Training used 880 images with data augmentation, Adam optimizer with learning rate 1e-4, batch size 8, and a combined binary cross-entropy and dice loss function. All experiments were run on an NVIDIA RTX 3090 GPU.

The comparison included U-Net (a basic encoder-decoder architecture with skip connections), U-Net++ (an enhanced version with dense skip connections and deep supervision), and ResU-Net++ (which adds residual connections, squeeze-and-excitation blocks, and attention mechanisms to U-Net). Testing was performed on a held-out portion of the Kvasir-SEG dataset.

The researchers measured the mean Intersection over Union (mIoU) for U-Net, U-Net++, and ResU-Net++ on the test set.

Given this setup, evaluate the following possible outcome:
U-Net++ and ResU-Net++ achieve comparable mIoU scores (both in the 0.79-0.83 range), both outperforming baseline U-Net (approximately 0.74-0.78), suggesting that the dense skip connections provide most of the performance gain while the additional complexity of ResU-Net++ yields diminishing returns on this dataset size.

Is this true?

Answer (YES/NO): NO